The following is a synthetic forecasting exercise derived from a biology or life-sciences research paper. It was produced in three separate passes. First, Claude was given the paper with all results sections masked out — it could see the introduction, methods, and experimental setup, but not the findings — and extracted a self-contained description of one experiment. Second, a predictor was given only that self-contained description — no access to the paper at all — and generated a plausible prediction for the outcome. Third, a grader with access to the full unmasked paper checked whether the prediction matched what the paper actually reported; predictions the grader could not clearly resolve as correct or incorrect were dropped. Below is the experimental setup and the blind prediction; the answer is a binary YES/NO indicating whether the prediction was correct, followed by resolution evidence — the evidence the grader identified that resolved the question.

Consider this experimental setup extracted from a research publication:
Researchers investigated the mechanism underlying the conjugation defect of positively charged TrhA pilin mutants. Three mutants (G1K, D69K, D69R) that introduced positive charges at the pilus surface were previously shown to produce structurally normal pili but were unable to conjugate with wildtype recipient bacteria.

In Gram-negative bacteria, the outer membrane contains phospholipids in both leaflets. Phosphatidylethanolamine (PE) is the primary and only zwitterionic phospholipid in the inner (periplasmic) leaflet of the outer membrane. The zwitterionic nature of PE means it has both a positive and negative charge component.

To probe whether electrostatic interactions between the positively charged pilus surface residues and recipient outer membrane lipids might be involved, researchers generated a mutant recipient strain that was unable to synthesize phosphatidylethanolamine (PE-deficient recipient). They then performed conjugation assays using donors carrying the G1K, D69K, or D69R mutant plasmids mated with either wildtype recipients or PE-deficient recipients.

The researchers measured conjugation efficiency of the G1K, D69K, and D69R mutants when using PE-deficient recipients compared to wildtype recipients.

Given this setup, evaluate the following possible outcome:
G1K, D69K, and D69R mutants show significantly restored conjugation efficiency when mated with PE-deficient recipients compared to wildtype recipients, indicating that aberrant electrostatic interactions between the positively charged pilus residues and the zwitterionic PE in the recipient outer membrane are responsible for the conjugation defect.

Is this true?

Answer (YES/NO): YES